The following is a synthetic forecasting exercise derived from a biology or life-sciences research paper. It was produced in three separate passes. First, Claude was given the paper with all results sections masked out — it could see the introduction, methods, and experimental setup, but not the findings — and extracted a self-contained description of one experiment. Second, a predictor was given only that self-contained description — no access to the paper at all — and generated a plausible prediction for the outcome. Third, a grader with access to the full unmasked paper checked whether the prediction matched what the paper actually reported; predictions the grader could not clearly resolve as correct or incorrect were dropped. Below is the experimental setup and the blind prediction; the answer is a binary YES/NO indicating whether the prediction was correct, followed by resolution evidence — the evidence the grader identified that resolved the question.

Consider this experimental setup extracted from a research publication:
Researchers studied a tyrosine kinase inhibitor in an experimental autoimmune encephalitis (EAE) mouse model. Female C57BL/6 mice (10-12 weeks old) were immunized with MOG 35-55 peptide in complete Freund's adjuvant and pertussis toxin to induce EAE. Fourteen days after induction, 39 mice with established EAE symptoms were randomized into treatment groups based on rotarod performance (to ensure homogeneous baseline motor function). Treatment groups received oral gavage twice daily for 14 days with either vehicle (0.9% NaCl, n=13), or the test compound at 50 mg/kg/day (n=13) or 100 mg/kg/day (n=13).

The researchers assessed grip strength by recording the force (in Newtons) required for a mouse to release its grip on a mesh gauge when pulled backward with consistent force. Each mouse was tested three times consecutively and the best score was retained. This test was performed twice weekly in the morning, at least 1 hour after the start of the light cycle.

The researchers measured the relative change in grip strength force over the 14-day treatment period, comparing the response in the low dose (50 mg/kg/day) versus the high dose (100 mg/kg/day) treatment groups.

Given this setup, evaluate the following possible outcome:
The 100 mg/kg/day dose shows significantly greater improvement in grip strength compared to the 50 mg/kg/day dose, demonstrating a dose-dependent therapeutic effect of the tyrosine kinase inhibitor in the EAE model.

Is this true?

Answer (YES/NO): NO